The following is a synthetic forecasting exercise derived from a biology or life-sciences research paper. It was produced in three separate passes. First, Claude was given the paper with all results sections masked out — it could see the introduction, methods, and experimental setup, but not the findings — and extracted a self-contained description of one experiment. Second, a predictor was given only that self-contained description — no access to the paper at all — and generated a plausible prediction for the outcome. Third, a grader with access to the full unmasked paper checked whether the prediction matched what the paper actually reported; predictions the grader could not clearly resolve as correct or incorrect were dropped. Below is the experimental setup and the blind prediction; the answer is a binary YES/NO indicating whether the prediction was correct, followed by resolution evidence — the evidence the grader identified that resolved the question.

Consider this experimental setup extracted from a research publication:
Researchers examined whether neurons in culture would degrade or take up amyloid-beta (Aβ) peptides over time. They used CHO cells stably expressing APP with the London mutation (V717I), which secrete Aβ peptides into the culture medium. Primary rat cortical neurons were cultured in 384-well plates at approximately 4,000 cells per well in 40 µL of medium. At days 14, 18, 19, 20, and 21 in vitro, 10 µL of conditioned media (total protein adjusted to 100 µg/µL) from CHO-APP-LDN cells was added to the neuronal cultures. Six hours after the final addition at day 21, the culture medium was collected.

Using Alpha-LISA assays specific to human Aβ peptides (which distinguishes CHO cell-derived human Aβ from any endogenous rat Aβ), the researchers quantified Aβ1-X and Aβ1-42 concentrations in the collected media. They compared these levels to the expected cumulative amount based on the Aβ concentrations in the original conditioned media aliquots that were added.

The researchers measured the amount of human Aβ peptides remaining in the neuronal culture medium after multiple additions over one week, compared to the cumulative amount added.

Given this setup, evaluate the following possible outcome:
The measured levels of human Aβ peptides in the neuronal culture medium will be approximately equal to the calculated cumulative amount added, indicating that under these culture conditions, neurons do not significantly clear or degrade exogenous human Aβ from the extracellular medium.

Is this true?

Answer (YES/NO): NO